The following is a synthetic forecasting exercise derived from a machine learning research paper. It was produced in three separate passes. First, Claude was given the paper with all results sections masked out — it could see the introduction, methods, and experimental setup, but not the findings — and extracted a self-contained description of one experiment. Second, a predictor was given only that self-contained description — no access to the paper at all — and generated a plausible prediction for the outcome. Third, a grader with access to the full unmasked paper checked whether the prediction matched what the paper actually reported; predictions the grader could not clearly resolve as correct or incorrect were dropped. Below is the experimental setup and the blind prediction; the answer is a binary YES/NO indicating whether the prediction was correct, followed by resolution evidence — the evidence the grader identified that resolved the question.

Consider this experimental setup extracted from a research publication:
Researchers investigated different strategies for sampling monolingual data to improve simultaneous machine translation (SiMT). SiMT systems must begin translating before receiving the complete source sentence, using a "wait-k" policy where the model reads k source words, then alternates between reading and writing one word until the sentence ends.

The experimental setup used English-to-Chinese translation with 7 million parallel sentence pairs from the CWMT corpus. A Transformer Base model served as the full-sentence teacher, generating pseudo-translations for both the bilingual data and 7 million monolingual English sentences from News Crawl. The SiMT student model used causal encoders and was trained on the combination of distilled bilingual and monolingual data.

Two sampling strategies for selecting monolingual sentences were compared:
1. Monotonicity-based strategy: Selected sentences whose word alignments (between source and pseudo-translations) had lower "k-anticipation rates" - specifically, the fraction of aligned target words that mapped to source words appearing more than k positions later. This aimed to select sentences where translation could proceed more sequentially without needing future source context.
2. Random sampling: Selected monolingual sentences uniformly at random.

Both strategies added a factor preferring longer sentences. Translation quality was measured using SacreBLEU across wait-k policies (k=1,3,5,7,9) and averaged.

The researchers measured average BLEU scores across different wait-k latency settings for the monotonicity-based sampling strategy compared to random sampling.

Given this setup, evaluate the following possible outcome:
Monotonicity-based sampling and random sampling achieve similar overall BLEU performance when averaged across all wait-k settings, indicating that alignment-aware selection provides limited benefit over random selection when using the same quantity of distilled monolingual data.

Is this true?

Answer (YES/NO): NO